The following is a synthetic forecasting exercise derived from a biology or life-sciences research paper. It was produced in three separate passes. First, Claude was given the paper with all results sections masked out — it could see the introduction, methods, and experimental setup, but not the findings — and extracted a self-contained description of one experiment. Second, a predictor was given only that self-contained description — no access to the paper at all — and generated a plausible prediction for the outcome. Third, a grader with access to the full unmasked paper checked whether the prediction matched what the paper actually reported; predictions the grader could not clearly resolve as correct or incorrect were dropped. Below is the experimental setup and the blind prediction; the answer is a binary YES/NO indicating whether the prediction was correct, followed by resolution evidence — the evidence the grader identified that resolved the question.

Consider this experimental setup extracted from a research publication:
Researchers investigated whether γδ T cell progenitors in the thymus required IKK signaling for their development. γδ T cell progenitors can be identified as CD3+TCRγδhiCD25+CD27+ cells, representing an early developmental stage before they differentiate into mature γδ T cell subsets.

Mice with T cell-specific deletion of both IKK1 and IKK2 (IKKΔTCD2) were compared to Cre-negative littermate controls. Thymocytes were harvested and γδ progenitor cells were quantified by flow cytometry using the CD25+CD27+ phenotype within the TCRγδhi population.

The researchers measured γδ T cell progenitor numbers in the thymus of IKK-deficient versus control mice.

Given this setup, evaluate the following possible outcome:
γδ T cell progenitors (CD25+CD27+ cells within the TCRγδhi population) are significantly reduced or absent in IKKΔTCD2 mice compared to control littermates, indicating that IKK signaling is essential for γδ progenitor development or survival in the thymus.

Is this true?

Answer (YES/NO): NO